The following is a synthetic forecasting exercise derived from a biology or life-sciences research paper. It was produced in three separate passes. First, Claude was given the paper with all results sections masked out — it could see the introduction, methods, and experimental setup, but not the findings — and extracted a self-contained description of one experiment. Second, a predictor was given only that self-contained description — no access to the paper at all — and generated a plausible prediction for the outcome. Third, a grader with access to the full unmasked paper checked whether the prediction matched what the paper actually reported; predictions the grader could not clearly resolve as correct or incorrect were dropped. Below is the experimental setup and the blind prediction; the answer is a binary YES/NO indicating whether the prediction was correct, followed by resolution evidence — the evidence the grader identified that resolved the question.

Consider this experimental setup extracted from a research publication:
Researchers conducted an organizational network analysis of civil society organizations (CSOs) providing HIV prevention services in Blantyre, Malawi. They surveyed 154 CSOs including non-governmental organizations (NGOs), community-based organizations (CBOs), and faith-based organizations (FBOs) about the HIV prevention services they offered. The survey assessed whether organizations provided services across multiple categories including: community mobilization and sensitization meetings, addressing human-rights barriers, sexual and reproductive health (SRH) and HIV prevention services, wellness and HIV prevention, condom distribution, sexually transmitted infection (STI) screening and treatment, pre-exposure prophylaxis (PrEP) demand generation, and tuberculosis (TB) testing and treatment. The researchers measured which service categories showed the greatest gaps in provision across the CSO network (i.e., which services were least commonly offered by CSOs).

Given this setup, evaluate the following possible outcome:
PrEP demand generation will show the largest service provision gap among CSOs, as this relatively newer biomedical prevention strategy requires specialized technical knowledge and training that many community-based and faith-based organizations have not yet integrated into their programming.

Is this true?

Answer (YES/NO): YES